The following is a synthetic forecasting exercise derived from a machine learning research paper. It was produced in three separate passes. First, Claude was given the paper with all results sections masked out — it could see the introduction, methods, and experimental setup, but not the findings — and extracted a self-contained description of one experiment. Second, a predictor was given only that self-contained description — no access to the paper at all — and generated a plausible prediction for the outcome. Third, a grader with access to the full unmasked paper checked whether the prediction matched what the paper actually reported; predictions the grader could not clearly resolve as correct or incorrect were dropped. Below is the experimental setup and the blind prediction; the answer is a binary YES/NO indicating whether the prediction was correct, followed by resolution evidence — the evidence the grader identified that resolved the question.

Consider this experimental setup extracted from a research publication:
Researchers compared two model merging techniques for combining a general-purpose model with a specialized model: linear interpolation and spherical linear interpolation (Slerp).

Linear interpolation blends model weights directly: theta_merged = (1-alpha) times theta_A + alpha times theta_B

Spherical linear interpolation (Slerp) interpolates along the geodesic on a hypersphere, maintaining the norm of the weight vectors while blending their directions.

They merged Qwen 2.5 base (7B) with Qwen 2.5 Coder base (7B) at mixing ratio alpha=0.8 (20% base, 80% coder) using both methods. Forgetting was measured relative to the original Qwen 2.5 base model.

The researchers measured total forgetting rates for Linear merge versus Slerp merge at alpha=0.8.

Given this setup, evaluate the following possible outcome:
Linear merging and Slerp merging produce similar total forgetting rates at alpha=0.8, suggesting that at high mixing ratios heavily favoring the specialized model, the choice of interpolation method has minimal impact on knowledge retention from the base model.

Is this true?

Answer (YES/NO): NO